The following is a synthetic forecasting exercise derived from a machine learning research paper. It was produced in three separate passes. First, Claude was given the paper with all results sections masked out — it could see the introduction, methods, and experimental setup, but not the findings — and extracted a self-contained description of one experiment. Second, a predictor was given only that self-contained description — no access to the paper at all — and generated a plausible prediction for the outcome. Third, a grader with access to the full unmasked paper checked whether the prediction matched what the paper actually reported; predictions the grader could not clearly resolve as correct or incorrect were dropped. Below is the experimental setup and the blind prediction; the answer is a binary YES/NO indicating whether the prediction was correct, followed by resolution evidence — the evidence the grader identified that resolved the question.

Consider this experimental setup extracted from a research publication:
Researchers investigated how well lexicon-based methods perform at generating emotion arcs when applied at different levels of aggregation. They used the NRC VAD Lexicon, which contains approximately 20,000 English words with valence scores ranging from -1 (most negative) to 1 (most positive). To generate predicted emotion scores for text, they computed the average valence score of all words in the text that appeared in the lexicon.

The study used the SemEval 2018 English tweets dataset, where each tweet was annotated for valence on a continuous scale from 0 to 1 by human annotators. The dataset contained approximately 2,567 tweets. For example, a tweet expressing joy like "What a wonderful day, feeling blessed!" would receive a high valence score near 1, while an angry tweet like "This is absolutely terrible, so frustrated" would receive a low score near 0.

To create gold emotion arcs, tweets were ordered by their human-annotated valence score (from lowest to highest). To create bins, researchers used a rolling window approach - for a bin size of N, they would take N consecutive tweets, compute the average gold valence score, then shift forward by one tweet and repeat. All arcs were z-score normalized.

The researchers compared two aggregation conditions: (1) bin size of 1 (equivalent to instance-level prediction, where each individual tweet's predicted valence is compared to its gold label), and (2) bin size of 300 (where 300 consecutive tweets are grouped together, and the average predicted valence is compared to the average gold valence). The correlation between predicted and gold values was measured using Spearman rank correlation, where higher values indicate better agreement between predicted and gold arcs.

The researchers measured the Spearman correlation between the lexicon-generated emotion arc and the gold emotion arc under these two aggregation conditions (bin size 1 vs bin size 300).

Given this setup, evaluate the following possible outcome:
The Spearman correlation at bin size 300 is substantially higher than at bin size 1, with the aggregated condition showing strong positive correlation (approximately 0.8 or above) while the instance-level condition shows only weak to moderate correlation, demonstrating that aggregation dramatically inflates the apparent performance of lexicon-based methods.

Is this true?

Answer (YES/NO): YES